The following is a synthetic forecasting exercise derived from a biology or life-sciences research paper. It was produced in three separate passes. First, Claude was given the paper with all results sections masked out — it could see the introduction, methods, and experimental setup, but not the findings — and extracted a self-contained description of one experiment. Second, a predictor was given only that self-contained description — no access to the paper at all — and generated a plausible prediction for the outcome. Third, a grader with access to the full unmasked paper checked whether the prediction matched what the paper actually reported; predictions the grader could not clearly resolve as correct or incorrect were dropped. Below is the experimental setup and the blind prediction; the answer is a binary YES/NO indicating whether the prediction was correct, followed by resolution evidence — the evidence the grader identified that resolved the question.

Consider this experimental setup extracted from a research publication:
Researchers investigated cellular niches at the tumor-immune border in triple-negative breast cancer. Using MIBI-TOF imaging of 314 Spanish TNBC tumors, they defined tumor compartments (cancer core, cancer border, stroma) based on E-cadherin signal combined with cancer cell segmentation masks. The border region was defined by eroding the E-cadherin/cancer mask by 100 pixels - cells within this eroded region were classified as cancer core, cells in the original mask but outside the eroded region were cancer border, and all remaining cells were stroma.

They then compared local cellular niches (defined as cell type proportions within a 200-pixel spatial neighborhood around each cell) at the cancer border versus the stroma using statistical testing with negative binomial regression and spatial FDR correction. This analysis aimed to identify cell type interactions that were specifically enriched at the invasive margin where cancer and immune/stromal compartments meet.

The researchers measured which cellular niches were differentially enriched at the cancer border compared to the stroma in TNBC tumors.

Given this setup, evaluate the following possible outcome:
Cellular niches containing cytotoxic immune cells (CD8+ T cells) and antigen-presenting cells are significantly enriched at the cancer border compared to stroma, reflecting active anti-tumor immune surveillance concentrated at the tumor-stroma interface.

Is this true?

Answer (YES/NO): YES